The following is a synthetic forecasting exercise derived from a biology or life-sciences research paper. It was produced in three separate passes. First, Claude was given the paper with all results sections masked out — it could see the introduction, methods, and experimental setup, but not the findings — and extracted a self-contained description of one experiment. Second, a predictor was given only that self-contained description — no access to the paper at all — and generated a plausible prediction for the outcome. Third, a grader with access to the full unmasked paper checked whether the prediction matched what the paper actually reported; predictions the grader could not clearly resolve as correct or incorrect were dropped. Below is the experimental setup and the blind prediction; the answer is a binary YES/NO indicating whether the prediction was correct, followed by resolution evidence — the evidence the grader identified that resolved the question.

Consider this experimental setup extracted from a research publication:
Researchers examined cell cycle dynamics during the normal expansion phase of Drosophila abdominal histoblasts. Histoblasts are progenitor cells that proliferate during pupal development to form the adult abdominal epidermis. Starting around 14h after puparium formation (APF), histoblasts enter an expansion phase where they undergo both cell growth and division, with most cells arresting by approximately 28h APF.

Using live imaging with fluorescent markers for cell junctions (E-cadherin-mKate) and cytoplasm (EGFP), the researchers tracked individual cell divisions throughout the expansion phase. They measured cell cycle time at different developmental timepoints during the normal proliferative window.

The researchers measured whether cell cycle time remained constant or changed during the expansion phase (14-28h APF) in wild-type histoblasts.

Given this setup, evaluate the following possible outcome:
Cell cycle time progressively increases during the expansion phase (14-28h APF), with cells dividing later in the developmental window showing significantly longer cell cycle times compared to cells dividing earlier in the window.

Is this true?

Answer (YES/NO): NO